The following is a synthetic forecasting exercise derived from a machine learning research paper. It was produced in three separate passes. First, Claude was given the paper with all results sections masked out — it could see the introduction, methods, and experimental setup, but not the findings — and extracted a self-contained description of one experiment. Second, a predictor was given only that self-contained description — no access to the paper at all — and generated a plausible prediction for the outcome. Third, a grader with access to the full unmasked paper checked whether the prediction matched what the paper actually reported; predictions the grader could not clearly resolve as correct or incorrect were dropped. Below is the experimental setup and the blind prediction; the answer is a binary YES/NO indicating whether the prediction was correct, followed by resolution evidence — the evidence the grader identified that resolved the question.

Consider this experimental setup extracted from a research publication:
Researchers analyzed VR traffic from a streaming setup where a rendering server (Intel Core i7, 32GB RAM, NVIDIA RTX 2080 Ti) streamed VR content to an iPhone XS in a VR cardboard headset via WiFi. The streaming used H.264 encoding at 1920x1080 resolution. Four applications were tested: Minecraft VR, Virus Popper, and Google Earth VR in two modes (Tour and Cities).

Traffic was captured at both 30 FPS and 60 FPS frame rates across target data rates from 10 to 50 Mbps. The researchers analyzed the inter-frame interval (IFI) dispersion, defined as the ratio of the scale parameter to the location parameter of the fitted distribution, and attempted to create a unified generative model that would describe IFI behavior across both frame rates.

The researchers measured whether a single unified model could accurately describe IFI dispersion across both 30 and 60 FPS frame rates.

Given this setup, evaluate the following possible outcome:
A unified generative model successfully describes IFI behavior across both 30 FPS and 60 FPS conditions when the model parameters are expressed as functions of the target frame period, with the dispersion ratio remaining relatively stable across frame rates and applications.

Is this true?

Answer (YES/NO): NO